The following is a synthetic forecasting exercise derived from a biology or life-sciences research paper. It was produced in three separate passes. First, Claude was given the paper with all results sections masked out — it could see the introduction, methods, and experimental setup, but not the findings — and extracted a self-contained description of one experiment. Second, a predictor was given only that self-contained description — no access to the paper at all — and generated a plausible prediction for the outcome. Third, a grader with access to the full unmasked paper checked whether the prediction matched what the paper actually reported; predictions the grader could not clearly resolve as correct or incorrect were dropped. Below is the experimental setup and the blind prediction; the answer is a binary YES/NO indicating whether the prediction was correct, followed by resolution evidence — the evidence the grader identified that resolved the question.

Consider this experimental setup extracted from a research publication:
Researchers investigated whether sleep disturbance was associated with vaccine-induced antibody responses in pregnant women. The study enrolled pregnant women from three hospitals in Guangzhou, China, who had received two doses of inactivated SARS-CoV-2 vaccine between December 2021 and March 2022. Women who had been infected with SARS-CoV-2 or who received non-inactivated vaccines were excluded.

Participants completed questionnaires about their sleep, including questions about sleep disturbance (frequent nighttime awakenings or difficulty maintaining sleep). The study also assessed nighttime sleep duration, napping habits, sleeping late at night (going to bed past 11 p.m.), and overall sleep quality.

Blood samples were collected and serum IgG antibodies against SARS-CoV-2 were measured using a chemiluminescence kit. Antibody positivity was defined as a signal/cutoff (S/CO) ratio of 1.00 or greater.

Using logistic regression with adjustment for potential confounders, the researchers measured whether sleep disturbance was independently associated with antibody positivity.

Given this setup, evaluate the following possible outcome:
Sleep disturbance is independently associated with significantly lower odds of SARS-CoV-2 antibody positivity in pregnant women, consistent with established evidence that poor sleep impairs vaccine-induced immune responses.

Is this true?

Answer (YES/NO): NO